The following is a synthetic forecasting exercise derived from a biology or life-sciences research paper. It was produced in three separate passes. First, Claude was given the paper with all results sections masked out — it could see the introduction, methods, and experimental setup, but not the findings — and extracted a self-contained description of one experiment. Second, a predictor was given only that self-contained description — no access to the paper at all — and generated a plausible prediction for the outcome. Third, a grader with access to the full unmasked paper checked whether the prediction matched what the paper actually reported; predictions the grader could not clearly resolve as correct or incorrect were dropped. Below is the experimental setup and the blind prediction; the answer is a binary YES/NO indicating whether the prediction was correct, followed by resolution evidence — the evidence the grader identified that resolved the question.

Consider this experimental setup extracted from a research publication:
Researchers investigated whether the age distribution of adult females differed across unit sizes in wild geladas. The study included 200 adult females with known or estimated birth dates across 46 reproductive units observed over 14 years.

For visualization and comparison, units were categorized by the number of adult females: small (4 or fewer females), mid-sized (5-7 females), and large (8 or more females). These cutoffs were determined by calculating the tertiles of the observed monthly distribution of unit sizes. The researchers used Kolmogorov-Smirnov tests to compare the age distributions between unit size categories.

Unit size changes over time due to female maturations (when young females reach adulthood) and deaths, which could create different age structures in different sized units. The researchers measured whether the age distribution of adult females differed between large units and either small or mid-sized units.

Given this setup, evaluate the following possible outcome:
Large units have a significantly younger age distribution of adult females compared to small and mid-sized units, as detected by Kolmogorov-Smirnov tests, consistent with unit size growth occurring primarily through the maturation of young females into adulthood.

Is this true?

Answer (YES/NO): YES